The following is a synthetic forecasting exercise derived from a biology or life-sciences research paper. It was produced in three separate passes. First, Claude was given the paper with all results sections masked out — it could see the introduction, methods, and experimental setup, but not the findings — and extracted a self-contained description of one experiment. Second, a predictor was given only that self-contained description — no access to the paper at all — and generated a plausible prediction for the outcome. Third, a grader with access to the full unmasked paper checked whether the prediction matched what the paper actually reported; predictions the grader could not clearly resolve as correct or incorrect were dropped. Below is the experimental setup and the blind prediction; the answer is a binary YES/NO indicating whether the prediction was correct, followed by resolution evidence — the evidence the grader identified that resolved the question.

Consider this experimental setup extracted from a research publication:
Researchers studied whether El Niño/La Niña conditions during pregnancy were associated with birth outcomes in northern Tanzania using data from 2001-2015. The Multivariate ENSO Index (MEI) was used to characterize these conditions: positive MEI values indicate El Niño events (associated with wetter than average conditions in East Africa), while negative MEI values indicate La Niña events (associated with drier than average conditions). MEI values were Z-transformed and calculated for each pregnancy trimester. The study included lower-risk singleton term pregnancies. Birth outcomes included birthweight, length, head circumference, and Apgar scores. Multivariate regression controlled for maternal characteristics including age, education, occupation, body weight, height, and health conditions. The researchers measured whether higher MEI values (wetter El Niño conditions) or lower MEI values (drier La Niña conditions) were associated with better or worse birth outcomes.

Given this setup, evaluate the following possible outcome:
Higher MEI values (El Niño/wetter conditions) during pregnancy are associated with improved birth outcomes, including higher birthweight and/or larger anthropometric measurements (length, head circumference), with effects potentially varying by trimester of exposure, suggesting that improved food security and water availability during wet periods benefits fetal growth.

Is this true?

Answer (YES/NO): NO